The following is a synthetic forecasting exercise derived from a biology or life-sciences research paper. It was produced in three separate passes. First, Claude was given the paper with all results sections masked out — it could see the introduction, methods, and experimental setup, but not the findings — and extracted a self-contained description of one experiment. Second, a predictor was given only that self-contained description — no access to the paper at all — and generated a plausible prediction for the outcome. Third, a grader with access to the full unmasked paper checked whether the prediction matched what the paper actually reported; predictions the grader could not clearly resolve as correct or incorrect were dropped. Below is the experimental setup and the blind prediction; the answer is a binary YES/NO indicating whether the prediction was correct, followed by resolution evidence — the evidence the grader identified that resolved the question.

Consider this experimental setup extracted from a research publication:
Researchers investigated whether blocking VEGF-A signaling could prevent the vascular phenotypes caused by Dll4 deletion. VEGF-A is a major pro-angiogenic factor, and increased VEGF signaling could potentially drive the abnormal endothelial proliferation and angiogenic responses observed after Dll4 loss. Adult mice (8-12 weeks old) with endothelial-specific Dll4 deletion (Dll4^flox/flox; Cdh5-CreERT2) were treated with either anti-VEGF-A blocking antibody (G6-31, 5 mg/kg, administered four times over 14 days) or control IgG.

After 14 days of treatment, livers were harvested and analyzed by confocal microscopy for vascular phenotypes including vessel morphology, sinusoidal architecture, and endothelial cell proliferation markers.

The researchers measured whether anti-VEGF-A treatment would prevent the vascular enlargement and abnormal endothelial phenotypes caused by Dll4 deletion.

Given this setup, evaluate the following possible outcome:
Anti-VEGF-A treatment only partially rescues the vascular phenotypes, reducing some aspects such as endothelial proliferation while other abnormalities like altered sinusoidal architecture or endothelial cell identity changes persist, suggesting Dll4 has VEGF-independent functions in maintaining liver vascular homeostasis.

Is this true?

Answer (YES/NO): NO